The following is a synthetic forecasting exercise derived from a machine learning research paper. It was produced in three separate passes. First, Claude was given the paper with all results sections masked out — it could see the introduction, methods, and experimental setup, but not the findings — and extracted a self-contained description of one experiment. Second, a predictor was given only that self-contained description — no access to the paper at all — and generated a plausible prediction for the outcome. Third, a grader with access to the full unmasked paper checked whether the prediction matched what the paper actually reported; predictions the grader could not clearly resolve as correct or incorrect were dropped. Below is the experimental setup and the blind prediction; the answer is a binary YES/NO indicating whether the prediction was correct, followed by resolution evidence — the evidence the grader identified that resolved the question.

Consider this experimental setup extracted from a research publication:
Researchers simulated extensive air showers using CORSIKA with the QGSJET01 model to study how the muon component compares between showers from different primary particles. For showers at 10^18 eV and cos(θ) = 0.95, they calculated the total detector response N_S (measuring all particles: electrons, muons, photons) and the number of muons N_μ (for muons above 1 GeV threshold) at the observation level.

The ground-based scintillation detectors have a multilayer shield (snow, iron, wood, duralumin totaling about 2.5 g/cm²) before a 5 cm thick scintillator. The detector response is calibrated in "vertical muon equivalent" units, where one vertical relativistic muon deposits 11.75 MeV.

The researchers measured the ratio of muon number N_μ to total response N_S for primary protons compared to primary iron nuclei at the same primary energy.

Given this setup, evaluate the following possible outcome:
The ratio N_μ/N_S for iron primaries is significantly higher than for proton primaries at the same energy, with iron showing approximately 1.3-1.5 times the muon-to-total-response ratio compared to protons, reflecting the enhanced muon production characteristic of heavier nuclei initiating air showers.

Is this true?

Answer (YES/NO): NO